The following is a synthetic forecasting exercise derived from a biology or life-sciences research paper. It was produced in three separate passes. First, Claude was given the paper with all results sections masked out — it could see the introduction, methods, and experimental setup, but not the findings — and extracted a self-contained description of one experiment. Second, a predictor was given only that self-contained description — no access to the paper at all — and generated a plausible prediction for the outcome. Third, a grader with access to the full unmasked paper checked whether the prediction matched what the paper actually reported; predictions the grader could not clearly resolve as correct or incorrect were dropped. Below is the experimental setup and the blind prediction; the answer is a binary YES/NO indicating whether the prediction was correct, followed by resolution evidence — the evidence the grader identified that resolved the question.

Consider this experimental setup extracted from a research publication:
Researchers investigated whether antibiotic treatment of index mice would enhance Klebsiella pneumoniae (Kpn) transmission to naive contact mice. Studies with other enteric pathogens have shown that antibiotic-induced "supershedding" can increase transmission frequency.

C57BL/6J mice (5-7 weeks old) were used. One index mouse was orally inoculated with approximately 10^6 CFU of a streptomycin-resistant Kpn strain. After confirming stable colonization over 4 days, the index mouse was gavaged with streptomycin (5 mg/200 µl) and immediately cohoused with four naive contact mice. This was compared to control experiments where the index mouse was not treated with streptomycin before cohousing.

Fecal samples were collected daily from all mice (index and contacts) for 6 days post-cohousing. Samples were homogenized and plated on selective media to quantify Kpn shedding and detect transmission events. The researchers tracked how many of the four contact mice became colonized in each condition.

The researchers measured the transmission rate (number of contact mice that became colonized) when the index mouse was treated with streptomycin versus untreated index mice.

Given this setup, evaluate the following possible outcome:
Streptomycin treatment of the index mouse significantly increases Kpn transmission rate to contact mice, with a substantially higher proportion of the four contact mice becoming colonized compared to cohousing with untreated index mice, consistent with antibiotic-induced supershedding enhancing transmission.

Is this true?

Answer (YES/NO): YES